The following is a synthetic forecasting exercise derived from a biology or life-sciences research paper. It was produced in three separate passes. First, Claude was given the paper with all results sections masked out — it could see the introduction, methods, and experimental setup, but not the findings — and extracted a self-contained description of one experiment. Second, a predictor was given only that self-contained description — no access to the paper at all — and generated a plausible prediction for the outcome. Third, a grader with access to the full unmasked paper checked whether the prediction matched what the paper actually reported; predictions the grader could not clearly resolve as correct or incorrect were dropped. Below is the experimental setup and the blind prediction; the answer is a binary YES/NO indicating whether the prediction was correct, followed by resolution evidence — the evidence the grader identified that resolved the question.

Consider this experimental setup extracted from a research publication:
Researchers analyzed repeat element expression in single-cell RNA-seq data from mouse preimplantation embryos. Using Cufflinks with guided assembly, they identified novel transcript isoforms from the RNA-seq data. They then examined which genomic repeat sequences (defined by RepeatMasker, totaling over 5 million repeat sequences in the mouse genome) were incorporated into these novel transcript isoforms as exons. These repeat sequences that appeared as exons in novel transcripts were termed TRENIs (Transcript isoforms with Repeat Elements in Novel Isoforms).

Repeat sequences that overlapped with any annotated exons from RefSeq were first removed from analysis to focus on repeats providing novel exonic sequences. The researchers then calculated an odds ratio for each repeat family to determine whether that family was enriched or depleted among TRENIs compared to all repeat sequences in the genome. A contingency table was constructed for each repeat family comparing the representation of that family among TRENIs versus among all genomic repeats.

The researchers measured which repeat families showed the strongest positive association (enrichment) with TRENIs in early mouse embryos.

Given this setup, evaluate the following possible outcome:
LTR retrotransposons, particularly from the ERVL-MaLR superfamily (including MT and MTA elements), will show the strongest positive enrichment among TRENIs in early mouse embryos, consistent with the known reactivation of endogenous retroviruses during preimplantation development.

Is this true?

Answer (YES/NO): NO